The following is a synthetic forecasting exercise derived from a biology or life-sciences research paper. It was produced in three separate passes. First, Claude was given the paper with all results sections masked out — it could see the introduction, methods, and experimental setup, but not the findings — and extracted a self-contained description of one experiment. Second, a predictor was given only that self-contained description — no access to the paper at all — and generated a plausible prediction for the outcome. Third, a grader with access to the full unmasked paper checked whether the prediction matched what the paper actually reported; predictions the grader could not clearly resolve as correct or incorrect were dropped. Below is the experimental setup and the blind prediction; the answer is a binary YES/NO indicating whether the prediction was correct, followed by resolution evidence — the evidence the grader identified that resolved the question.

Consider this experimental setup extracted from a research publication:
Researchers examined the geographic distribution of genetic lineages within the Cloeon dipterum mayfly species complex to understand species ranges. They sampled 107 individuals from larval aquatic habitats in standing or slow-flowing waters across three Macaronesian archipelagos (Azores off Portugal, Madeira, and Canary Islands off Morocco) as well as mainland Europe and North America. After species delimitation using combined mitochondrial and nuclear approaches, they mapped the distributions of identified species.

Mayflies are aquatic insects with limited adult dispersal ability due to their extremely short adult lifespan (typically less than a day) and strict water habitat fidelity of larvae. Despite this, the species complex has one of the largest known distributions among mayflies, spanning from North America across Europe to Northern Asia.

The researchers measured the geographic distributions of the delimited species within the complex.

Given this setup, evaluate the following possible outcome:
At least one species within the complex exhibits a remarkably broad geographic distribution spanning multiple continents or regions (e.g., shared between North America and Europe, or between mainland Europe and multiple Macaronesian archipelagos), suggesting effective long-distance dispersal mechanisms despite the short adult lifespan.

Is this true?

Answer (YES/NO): YES